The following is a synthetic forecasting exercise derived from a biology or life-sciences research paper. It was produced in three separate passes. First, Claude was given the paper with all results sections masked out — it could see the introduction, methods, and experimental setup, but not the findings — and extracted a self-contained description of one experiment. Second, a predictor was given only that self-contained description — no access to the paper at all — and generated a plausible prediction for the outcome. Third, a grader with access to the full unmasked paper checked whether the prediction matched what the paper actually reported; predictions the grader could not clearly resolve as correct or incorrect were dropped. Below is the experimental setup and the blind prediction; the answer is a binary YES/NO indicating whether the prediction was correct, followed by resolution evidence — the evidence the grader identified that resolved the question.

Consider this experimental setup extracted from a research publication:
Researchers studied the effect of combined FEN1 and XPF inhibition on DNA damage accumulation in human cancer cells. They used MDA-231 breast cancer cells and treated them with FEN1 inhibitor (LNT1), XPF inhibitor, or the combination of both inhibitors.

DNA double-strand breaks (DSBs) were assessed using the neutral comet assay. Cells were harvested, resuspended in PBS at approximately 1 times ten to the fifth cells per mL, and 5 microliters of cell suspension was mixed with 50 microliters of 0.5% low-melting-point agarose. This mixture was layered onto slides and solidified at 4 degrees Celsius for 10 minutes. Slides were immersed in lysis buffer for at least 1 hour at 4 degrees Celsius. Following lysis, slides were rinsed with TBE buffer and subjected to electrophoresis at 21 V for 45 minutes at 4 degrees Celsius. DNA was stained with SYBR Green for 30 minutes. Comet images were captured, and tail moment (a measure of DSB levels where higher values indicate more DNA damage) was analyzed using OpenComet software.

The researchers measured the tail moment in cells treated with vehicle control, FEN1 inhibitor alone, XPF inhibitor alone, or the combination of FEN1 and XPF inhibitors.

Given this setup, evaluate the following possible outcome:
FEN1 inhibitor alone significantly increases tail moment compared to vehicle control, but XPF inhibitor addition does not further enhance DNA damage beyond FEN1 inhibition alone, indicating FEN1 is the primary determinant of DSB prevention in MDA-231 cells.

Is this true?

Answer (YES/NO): NO